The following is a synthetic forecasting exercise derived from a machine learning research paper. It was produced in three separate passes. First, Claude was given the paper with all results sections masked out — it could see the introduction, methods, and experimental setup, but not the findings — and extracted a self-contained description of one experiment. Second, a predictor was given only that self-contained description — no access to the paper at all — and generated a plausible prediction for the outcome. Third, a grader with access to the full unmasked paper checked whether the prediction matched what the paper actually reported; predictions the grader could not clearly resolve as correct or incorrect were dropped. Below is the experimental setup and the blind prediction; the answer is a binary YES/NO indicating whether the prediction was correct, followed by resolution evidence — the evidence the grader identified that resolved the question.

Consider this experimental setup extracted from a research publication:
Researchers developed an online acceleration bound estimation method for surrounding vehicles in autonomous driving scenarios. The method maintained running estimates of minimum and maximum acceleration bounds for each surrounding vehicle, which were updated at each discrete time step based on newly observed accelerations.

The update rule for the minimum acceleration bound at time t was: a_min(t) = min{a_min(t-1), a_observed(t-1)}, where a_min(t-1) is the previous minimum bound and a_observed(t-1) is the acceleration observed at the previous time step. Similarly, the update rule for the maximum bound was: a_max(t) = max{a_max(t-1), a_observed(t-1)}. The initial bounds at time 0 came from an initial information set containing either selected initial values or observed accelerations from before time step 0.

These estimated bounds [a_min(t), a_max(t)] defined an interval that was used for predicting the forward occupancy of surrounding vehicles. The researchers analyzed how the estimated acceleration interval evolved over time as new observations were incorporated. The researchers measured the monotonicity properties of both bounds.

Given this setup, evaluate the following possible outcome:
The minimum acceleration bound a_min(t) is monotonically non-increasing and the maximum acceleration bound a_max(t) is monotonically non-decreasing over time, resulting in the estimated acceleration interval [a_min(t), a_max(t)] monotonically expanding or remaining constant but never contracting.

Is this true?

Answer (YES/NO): YES